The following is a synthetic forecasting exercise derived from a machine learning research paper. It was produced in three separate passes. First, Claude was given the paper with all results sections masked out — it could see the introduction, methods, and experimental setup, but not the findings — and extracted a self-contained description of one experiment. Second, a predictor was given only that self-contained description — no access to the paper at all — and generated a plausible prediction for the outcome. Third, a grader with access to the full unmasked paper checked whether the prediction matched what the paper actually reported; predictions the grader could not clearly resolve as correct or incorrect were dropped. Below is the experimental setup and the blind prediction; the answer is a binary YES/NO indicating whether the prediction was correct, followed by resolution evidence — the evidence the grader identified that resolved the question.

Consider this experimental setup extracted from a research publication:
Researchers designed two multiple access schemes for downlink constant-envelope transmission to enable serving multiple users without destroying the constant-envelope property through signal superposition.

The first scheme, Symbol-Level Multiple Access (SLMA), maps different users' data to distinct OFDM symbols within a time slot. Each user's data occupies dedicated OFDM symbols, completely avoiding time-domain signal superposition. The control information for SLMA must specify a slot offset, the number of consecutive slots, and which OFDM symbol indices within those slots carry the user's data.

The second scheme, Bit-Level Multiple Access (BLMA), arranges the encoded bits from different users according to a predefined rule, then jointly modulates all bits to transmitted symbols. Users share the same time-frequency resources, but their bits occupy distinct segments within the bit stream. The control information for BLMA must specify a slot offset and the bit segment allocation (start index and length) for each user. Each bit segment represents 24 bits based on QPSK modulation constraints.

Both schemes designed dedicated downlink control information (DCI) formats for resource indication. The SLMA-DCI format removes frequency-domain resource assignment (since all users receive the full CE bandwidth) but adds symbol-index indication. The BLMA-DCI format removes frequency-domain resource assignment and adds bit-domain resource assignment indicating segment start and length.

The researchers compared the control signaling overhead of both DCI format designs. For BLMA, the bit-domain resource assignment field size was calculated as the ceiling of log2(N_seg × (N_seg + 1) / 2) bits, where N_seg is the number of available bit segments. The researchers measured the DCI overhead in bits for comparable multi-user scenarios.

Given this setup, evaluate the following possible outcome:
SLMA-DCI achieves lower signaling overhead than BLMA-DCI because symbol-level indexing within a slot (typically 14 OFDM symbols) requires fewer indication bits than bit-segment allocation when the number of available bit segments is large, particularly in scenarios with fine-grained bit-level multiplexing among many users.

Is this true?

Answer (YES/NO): YES